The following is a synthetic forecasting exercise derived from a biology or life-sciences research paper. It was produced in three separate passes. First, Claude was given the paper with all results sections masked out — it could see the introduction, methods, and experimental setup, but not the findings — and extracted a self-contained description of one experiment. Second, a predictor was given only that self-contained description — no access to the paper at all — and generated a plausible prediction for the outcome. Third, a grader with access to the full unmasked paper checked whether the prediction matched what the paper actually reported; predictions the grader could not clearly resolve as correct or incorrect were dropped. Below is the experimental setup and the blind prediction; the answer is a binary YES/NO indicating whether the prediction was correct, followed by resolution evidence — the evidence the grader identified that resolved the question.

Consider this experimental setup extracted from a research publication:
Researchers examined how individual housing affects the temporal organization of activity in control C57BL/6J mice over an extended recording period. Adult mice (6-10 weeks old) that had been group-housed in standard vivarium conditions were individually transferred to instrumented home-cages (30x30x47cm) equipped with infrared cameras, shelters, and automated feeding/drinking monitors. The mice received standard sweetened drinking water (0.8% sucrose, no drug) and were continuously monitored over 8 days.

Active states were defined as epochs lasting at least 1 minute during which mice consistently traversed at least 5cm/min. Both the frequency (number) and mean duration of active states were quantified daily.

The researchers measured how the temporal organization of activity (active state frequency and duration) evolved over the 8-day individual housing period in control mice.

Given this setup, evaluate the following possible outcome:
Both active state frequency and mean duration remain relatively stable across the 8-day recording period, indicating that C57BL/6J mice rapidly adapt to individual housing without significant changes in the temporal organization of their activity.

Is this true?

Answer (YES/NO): NO